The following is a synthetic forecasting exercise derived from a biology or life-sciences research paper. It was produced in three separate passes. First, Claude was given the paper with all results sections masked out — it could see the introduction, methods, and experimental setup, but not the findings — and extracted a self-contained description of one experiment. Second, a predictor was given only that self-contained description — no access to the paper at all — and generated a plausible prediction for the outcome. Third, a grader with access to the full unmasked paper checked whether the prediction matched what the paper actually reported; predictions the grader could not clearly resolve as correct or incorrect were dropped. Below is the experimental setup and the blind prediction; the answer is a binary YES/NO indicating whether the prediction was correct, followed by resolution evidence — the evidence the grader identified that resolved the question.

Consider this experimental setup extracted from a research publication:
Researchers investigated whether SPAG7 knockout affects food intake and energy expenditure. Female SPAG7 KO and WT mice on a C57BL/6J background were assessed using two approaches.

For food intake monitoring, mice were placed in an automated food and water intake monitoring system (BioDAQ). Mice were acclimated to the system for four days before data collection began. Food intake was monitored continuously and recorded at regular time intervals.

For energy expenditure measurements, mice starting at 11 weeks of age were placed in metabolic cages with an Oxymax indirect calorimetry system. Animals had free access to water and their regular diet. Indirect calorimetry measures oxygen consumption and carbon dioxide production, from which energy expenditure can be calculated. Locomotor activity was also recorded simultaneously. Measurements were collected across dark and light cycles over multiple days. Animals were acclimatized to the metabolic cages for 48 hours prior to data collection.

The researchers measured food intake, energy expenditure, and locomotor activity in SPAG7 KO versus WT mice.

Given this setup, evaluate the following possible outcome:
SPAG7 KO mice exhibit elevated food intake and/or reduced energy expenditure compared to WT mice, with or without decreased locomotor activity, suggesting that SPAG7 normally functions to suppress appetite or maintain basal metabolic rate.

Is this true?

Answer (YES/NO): NO